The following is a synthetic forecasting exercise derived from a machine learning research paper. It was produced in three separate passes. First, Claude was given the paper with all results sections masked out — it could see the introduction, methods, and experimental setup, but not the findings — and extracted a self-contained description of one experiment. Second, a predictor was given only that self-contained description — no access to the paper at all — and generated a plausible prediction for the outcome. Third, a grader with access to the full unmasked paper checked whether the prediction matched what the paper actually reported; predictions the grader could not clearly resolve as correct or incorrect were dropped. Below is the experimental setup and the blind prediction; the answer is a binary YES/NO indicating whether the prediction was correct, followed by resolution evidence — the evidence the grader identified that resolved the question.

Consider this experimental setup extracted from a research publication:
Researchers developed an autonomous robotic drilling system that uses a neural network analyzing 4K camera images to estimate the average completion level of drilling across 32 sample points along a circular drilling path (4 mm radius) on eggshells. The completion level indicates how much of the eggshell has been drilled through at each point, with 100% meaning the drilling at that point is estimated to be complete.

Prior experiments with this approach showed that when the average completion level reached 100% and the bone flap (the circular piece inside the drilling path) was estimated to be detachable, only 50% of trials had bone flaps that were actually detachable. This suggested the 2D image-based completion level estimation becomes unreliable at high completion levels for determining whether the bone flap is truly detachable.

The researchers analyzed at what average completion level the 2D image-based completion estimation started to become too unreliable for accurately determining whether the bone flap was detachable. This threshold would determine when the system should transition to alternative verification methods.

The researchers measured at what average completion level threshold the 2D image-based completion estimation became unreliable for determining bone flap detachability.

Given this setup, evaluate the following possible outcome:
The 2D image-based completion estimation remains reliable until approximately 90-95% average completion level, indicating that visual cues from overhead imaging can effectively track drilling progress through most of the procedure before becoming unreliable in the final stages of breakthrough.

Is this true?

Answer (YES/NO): NO